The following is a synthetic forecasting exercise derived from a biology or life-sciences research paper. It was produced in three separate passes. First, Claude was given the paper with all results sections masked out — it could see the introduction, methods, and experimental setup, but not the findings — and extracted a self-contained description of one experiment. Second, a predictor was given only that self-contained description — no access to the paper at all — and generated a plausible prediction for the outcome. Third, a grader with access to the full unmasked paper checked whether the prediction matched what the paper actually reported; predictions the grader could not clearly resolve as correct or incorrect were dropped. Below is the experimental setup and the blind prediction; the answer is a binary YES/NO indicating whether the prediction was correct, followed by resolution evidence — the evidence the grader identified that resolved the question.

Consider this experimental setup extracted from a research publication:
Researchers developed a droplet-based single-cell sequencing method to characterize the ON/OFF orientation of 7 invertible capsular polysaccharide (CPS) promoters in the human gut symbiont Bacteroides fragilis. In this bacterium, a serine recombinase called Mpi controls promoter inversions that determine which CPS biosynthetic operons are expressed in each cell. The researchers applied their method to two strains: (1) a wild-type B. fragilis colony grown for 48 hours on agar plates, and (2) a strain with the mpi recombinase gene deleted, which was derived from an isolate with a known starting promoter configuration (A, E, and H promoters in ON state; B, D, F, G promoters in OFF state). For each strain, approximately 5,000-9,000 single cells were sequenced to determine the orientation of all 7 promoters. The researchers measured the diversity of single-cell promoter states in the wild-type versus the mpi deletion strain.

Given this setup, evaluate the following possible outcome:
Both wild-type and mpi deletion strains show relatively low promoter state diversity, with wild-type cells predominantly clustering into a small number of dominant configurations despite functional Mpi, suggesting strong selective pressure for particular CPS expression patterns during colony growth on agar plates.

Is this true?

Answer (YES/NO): NO